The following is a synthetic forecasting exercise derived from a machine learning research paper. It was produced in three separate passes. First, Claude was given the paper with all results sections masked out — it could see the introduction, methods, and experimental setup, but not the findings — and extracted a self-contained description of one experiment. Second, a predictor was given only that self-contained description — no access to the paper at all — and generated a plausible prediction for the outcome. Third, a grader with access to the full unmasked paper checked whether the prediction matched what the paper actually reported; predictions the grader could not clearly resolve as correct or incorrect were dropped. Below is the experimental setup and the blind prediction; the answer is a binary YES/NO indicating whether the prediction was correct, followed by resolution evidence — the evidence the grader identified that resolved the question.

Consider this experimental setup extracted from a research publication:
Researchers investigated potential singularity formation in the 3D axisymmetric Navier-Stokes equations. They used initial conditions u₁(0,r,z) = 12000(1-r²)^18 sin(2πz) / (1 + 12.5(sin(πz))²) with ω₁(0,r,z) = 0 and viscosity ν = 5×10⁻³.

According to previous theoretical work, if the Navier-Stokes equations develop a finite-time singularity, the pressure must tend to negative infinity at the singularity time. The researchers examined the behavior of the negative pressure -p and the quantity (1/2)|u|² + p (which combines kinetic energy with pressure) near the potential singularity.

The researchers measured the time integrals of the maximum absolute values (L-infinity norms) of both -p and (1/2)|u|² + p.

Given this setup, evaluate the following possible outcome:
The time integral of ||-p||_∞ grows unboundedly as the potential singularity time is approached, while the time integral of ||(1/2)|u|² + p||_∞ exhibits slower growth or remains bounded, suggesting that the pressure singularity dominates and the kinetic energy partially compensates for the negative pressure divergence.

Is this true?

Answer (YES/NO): NO